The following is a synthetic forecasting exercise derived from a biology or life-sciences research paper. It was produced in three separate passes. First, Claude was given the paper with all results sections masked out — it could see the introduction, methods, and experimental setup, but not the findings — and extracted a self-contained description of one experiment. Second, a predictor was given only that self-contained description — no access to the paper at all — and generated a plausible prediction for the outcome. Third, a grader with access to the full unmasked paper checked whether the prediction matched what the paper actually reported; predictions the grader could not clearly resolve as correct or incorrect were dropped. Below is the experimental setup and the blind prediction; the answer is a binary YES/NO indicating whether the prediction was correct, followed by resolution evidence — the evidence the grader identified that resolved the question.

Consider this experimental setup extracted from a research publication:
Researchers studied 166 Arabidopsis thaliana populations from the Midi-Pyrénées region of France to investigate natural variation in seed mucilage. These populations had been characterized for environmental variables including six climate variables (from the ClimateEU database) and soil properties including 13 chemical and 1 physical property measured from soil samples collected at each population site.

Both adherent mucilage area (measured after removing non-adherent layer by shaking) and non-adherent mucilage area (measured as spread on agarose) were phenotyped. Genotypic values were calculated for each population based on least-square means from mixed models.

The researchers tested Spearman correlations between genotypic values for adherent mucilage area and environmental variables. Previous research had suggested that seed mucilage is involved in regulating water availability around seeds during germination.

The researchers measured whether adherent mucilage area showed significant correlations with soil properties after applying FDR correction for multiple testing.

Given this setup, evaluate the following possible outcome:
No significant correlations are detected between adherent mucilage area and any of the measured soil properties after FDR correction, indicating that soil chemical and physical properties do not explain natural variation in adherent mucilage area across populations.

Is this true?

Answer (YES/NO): YES